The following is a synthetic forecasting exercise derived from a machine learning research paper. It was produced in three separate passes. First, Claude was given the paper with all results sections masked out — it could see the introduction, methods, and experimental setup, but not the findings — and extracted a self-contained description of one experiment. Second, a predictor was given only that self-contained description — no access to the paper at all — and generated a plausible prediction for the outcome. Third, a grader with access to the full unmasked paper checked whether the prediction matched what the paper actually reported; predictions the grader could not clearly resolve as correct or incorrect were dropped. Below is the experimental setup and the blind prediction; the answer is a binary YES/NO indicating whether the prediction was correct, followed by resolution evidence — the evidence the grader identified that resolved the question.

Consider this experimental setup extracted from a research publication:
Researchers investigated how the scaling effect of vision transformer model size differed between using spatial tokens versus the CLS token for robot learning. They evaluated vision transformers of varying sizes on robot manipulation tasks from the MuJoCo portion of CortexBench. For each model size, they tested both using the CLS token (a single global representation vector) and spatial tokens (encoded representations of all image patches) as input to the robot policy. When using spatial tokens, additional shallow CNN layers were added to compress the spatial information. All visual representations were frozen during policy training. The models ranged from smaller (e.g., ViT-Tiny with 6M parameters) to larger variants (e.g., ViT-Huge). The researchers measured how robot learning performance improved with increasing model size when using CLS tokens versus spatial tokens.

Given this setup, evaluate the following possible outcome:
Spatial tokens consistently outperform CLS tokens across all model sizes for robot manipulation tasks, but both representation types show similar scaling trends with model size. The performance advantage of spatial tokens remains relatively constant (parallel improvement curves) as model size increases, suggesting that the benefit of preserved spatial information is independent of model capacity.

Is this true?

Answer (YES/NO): NO